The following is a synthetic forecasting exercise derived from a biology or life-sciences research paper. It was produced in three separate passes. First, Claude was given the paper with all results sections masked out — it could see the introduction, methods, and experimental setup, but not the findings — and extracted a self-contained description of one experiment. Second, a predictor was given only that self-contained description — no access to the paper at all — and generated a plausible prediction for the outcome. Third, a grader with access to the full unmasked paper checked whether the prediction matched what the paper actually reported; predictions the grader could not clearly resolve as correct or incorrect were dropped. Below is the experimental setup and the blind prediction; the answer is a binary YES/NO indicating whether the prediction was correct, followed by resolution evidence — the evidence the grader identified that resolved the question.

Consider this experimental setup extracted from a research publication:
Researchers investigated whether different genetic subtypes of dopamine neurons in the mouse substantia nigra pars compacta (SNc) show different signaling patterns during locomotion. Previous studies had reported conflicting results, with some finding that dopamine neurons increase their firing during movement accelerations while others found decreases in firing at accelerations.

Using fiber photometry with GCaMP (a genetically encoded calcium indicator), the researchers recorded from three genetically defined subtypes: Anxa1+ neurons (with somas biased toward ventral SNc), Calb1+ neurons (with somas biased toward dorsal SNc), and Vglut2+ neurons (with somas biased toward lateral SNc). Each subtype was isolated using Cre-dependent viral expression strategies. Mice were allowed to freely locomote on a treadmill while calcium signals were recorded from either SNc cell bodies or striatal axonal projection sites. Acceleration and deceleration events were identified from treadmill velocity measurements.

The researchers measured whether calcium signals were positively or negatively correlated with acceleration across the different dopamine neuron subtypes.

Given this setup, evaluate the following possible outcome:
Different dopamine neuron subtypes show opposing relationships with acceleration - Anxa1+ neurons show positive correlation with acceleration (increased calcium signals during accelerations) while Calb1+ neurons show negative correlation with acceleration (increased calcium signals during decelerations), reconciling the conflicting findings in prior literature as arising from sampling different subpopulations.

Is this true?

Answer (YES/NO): YES